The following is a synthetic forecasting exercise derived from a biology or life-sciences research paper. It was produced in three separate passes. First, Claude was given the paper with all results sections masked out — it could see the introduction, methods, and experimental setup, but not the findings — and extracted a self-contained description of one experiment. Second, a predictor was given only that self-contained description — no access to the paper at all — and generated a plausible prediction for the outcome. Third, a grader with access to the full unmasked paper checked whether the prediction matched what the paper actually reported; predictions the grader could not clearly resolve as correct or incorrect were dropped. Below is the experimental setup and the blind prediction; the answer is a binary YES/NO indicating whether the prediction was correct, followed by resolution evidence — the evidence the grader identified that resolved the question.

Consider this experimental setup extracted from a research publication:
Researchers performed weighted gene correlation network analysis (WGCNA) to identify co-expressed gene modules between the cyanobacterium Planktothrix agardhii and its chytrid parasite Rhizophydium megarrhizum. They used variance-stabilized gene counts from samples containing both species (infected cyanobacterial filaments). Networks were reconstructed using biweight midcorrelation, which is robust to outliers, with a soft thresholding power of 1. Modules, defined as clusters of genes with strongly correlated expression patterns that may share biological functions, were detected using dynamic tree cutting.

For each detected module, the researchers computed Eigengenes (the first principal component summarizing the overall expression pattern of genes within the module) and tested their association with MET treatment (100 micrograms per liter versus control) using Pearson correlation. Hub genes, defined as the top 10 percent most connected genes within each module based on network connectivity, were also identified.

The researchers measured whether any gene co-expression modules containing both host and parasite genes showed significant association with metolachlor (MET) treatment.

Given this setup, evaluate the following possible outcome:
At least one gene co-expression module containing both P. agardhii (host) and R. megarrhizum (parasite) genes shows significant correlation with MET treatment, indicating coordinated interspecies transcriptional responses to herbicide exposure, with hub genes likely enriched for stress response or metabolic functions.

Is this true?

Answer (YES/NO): YES